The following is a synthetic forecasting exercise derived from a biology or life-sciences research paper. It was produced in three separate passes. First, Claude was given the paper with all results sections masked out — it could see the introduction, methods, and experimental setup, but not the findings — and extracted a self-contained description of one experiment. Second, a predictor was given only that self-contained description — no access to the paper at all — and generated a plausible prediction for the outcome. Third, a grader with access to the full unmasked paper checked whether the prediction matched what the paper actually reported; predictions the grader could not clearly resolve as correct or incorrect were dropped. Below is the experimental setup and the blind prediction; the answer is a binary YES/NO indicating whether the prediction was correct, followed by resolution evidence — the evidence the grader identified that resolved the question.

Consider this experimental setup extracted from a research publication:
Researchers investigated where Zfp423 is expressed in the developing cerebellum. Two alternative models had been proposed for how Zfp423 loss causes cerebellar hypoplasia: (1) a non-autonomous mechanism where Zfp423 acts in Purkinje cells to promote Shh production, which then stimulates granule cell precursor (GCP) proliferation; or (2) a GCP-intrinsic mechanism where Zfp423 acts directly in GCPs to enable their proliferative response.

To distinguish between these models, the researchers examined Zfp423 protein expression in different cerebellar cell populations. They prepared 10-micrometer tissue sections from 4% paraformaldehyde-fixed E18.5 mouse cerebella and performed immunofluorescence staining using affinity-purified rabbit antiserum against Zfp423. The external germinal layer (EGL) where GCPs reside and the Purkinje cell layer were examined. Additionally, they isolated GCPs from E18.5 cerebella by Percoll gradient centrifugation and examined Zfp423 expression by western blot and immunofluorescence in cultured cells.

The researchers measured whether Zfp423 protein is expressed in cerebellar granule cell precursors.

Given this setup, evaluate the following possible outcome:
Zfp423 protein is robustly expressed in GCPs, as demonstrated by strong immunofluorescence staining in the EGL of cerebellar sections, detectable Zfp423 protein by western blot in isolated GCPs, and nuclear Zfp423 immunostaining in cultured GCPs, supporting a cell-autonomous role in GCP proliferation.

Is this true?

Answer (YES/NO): NO